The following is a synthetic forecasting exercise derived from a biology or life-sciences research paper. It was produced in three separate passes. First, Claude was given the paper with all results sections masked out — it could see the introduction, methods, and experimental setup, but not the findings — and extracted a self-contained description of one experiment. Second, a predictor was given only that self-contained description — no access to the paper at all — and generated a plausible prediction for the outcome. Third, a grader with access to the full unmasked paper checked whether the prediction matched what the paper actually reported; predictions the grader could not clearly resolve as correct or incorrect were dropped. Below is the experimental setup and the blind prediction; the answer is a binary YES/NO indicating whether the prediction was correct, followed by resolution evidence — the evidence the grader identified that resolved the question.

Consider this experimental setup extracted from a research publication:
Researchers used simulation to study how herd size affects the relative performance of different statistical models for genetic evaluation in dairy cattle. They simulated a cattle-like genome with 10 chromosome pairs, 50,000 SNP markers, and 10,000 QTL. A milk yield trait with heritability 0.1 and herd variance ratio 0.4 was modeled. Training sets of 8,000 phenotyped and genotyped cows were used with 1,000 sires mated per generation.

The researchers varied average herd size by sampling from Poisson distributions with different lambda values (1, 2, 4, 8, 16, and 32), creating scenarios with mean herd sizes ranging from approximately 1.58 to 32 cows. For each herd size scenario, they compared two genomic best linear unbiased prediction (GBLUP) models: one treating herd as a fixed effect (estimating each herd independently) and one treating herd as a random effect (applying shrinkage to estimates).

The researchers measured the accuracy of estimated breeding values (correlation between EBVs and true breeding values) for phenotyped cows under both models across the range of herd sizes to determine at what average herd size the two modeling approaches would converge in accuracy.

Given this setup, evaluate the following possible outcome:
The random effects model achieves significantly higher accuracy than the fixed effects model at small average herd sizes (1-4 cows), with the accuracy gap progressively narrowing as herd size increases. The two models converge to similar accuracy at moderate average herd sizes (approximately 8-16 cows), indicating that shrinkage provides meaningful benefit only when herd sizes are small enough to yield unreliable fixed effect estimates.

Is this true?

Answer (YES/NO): YES